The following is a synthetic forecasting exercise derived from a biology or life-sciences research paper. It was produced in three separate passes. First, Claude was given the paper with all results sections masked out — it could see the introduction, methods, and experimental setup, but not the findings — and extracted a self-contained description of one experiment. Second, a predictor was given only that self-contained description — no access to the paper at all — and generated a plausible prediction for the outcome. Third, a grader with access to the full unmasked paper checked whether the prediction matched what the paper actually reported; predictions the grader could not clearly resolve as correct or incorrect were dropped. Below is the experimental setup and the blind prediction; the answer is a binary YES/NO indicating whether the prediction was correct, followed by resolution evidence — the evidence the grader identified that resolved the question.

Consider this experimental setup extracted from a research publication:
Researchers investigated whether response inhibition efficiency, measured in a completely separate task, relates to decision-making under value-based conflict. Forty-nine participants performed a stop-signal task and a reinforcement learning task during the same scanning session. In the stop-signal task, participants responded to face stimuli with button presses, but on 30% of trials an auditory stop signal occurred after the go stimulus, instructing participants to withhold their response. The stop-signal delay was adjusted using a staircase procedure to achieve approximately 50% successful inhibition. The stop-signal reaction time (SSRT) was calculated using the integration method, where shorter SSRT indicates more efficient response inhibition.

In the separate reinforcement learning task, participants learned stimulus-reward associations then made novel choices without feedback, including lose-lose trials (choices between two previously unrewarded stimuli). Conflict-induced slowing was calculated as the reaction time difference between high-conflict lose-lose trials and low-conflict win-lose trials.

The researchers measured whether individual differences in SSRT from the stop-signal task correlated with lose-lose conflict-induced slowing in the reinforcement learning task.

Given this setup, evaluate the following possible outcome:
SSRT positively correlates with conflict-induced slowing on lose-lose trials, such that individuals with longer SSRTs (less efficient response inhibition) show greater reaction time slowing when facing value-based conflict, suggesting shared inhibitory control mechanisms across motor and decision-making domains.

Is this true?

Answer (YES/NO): YES